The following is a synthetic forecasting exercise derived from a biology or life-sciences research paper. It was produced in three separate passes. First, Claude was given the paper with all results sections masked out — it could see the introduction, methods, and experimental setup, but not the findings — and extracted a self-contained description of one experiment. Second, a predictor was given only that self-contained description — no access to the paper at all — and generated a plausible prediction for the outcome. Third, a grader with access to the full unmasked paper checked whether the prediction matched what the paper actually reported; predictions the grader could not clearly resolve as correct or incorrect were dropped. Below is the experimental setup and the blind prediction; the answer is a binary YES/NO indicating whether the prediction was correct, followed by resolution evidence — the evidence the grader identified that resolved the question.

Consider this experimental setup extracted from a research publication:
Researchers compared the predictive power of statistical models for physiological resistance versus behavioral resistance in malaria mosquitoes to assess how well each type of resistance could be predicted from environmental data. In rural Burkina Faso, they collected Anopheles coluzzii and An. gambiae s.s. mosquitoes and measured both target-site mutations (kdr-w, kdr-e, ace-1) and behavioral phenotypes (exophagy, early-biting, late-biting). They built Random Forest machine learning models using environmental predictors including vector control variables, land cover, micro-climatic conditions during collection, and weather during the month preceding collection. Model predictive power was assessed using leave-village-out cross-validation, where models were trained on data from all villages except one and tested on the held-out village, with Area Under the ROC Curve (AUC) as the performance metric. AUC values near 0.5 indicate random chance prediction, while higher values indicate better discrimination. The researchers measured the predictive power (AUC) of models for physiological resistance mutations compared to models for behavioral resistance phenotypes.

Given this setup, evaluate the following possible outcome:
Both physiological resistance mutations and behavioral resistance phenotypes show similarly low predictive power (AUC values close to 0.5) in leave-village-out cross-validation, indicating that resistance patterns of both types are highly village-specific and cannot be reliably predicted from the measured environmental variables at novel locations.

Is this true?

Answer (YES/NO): NO